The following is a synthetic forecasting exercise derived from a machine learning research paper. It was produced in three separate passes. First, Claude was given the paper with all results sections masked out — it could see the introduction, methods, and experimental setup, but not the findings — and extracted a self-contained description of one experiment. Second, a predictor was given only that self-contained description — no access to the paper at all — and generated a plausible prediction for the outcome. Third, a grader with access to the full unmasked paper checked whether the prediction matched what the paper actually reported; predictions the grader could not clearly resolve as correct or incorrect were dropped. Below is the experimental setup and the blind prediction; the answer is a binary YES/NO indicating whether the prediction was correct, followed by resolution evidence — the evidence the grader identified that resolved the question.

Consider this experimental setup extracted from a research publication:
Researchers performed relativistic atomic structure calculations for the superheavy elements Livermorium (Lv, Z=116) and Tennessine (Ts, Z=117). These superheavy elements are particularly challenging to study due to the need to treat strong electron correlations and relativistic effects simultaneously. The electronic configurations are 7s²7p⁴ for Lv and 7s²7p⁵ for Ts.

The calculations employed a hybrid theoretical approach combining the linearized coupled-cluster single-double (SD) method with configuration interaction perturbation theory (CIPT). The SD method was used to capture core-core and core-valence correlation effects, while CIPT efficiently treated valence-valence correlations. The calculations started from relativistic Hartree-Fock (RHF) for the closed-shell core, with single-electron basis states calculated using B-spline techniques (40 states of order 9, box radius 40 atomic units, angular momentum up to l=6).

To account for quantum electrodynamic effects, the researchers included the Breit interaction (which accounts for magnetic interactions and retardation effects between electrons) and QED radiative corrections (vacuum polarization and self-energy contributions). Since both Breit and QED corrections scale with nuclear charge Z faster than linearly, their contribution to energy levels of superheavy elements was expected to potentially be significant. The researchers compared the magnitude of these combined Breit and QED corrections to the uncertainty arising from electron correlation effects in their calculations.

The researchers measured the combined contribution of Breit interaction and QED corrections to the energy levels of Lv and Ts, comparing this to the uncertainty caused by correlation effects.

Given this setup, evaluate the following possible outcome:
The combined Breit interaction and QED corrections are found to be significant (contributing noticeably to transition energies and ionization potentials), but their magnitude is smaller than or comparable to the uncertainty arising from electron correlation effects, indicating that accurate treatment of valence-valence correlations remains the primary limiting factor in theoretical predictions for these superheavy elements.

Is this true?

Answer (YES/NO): NO